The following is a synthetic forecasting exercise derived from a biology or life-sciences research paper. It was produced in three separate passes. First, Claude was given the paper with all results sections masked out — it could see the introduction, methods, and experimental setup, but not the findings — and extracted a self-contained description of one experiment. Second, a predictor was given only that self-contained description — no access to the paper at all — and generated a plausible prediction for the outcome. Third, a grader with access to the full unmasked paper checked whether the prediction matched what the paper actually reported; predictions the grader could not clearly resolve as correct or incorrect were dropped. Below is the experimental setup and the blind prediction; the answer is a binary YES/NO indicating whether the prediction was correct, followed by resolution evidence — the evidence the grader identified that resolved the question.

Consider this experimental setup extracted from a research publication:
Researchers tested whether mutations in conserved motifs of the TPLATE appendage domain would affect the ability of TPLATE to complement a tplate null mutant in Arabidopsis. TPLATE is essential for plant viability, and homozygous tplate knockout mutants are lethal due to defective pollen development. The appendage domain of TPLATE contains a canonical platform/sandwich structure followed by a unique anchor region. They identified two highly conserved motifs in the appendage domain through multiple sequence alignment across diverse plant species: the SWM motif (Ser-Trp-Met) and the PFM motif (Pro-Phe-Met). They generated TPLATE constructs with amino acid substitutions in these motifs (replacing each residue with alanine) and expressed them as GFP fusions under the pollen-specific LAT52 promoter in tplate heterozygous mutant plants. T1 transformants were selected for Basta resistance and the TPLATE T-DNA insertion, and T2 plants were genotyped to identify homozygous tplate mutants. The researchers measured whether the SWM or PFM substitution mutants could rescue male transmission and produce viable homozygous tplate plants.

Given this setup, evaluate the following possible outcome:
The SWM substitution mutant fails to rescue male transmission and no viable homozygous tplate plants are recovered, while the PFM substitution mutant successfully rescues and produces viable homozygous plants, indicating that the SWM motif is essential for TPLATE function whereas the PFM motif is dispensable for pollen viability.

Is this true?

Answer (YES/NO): NO